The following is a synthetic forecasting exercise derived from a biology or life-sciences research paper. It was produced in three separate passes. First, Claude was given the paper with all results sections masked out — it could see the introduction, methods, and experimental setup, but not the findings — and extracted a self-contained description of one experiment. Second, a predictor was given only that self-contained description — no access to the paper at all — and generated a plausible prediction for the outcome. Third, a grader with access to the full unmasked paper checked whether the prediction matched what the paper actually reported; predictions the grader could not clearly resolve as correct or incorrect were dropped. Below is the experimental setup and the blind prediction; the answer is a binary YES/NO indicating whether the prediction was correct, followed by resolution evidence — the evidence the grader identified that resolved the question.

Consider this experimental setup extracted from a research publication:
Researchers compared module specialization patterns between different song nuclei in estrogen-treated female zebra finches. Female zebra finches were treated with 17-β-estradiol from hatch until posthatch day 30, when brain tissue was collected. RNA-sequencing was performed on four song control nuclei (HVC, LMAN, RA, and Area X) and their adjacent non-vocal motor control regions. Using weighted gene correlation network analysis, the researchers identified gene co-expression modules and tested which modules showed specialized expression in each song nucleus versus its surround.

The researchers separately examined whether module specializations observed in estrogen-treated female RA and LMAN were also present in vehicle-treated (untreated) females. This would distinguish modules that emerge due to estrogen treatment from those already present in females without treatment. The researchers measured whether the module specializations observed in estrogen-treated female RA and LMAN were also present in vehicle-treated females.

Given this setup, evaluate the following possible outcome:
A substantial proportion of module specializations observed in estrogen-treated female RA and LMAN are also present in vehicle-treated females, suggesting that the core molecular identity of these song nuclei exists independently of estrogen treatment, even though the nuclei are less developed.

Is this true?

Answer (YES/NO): YES